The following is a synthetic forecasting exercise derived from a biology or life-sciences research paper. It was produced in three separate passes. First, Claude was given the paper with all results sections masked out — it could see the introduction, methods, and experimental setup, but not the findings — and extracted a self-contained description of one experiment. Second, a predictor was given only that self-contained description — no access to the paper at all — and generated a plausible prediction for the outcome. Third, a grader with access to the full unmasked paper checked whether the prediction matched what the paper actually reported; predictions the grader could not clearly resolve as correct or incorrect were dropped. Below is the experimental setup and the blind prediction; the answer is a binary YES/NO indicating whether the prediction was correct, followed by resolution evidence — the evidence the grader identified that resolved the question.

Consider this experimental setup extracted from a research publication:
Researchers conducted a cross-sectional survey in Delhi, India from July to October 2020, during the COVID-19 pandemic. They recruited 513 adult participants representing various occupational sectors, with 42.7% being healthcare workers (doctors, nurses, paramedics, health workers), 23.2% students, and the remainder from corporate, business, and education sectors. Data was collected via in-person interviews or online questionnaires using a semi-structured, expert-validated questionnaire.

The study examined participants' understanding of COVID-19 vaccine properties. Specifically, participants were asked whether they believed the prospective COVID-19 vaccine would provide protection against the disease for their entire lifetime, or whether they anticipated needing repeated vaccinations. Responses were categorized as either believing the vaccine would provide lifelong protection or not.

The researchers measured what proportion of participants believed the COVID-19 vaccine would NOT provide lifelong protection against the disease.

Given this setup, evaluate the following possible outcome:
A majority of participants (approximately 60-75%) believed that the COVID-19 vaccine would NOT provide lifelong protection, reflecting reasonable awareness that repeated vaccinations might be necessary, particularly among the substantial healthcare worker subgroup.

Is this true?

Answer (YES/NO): NO